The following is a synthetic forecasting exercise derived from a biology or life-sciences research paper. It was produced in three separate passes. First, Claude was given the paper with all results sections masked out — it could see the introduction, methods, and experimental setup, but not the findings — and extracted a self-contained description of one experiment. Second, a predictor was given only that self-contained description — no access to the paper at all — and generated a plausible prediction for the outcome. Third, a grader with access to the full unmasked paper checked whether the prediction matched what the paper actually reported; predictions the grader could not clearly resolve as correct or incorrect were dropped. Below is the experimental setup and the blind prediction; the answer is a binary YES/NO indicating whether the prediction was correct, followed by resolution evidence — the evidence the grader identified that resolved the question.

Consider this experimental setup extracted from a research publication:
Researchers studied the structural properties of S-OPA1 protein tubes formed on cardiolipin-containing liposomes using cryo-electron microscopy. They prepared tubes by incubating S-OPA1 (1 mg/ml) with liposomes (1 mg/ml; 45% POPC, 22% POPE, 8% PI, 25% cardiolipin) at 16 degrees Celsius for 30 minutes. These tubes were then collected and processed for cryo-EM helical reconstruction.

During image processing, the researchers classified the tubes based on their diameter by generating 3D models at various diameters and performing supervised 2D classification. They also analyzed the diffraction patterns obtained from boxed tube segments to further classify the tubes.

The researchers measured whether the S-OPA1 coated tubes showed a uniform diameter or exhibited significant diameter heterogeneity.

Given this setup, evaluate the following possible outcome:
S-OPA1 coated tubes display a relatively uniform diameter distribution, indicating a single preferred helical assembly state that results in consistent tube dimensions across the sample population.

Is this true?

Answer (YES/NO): NO